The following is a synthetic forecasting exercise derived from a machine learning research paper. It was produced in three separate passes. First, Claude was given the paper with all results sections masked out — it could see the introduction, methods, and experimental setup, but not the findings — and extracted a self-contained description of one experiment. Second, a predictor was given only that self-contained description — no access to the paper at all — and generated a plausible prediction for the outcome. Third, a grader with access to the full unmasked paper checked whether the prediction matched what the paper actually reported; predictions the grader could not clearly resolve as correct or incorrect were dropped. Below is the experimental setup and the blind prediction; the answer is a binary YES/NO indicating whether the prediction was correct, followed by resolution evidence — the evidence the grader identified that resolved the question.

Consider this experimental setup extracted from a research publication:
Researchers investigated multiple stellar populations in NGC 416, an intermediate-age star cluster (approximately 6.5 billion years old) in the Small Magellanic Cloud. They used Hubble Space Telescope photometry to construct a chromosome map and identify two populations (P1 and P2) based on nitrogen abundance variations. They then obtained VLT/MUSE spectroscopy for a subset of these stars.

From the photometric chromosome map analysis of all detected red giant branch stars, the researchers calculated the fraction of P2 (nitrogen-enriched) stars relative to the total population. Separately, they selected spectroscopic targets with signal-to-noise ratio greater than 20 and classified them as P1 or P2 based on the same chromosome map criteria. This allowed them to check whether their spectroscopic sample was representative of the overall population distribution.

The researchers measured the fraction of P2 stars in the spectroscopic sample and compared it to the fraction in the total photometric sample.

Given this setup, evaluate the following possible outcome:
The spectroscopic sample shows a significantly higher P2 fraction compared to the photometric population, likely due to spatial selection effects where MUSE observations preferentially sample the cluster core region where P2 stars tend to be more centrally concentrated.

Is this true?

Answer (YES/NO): NO